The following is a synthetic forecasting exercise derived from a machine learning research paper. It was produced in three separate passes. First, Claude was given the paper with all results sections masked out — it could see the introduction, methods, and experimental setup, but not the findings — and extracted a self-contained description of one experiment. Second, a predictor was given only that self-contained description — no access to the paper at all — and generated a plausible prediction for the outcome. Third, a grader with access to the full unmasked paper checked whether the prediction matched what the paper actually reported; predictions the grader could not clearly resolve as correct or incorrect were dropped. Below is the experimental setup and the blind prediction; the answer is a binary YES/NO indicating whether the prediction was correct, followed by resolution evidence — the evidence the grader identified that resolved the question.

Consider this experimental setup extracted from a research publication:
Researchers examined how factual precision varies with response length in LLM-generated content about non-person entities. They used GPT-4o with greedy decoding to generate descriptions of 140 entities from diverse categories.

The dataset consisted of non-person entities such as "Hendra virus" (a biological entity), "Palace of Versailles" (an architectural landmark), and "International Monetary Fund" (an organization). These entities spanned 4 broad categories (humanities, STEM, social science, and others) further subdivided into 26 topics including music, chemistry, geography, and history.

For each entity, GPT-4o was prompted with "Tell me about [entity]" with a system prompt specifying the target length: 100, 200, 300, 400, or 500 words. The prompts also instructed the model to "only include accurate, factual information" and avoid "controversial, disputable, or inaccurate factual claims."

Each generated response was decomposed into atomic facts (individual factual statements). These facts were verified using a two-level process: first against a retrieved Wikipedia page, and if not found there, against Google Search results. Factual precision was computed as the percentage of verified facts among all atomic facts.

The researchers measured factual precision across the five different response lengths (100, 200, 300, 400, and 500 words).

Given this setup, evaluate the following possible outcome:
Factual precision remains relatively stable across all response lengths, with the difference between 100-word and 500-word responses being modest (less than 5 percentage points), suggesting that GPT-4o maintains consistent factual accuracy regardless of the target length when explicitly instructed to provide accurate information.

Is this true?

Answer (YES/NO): NO